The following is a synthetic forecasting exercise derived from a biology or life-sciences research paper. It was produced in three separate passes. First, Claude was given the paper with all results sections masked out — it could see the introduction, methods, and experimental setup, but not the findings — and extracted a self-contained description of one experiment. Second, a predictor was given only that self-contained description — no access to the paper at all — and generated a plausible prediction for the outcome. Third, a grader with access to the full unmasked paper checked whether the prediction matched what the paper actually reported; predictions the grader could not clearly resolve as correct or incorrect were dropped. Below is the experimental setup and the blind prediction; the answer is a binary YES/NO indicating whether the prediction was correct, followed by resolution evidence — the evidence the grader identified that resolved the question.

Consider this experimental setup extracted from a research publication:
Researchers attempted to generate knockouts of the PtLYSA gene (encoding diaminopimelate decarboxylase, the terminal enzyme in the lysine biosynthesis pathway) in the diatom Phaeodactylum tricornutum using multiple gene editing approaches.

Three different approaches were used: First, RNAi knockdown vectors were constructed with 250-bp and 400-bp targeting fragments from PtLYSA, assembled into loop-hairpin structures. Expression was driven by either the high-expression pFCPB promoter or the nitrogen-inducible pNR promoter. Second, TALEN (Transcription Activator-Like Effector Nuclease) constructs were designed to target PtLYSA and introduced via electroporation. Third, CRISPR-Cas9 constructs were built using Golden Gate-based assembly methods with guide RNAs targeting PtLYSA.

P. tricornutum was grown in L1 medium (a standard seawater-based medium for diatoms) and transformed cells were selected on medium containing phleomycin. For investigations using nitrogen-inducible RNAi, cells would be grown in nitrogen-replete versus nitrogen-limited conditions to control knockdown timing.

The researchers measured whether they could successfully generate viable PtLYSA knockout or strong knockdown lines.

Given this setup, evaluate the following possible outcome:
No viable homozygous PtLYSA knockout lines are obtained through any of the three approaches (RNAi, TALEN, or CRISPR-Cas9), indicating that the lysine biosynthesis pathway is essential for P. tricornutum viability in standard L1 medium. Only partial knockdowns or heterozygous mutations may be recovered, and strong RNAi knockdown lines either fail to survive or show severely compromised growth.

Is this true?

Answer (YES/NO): YES